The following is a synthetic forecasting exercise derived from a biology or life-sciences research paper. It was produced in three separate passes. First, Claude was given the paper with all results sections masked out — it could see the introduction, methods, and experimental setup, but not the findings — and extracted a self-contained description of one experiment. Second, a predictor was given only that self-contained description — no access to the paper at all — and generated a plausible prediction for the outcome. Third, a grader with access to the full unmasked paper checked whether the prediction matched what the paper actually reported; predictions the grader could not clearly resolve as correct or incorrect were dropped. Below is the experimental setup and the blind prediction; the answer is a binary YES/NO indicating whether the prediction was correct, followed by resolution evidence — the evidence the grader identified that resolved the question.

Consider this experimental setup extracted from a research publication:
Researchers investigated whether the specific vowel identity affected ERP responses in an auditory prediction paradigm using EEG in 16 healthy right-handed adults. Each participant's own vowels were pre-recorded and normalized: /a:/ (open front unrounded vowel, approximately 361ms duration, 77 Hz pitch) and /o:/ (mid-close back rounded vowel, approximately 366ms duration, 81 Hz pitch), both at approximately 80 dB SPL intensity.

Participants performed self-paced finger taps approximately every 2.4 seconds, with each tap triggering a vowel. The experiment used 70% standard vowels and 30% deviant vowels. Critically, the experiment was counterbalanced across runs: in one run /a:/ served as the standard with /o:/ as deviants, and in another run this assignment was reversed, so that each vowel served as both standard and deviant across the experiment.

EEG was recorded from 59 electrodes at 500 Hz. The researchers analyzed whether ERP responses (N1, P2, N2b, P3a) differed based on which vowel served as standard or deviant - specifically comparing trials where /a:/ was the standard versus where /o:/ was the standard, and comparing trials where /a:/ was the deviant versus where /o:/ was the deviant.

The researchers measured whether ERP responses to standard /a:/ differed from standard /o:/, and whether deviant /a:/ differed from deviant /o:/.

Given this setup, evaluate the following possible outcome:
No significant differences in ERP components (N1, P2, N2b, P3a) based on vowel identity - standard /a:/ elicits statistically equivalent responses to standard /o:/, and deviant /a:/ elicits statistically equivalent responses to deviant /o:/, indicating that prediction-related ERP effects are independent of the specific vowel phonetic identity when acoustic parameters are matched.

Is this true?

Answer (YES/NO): YES